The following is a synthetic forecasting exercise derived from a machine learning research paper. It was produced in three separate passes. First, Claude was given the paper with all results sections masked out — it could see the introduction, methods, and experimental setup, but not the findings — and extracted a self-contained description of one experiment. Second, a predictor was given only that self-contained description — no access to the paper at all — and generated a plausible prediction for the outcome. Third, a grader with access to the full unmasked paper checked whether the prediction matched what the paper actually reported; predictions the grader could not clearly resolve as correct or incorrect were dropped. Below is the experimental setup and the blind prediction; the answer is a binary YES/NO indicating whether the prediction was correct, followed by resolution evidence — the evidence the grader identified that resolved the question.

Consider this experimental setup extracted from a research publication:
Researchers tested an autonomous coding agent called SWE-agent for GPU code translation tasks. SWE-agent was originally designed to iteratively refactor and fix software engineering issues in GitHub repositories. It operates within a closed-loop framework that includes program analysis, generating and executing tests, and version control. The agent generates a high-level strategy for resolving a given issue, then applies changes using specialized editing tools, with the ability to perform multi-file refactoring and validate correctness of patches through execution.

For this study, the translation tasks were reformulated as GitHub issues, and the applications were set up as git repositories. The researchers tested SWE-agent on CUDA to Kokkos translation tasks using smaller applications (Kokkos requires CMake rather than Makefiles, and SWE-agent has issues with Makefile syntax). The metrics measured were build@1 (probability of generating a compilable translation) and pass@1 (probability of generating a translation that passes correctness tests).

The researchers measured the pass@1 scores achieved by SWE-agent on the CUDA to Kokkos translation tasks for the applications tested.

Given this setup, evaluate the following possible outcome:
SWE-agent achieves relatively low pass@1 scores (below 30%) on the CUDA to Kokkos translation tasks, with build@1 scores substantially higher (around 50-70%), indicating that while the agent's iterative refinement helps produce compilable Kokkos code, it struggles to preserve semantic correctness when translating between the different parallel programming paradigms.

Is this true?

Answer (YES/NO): NO